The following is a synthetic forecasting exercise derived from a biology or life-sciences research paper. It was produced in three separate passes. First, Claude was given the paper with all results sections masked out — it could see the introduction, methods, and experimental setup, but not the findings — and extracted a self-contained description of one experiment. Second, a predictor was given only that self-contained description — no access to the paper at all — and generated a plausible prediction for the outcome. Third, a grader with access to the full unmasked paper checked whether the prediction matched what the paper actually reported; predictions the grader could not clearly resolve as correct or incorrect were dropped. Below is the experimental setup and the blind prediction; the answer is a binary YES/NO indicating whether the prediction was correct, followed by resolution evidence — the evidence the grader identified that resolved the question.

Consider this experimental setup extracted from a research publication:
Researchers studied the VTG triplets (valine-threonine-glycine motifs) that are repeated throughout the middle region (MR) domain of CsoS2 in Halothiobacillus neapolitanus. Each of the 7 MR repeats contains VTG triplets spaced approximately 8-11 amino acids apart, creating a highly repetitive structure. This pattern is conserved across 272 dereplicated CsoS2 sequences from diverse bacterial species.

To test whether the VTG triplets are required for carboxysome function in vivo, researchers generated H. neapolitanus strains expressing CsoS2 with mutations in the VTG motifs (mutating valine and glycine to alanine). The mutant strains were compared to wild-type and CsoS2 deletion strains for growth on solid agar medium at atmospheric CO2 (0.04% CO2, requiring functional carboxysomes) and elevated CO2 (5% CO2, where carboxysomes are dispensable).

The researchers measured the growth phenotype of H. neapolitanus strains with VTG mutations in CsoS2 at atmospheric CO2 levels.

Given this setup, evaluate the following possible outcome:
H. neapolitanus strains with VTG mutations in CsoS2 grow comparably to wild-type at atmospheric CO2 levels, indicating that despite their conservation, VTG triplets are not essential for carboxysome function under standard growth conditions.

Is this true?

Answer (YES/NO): NO